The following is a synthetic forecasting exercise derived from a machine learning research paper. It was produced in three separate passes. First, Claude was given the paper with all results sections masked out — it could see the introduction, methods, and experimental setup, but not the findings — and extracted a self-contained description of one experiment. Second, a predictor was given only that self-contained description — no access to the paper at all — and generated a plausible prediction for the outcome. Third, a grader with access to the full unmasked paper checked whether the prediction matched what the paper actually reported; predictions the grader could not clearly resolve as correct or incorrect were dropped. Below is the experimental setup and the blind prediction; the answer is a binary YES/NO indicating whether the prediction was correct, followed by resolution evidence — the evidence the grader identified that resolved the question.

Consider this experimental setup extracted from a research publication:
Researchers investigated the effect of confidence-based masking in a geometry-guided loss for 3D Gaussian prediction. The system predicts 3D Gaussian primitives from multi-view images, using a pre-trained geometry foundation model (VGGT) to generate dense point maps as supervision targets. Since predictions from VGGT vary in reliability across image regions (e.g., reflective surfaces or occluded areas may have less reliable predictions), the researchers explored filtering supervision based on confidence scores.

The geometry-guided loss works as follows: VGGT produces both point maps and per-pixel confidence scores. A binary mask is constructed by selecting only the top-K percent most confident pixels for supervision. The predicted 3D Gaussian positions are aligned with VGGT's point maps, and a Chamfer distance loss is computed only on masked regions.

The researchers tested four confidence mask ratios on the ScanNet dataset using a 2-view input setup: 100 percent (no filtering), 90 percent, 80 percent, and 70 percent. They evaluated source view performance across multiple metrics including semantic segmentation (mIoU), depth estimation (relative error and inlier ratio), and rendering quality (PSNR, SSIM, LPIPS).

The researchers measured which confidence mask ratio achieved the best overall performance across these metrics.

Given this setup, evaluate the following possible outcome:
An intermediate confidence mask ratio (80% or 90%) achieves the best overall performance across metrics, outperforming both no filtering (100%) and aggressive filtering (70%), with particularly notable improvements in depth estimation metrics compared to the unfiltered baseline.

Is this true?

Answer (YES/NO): NO